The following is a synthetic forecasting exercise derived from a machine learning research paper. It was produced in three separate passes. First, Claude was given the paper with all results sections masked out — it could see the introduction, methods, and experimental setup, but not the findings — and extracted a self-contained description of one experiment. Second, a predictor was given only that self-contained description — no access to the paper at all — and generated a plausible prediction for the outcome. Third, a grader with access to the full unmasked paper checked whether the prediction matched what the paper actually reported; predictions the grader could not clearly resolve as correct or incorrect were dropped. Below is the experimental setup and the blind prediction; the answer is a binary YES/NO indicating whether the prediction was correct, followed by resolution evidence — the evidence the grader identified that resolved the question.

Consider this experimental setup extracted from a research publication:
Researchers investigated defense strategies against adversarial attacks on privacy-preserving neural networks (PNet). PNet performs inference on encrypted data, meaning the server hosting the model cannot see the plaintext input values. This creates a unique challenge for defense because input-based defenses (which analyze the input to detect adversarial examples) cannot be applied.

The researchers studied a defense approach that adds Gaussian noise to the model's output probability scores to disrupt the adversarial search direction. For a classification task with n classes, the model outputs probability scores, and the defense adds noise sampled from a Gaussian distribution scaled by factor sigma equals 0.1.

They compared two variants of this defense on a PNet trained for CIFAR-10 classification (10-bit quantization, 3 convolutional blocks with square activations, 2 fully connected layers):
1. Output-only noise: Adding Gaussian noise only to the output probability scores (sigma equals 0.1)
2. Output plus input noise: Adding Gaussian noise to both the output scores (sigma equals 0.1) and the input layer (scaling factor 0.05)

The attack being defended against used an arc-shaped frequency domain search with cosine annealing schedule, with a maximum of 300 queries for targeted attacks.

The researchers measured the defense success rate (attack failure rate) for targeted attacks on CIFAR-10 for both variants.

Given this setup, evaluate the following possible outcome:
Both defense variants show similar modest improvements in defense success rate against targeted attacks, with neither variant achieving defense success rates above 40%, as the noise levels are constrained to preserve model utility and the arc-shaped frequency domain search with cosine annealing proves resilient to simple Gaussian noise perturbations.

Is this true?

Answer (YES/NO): NO